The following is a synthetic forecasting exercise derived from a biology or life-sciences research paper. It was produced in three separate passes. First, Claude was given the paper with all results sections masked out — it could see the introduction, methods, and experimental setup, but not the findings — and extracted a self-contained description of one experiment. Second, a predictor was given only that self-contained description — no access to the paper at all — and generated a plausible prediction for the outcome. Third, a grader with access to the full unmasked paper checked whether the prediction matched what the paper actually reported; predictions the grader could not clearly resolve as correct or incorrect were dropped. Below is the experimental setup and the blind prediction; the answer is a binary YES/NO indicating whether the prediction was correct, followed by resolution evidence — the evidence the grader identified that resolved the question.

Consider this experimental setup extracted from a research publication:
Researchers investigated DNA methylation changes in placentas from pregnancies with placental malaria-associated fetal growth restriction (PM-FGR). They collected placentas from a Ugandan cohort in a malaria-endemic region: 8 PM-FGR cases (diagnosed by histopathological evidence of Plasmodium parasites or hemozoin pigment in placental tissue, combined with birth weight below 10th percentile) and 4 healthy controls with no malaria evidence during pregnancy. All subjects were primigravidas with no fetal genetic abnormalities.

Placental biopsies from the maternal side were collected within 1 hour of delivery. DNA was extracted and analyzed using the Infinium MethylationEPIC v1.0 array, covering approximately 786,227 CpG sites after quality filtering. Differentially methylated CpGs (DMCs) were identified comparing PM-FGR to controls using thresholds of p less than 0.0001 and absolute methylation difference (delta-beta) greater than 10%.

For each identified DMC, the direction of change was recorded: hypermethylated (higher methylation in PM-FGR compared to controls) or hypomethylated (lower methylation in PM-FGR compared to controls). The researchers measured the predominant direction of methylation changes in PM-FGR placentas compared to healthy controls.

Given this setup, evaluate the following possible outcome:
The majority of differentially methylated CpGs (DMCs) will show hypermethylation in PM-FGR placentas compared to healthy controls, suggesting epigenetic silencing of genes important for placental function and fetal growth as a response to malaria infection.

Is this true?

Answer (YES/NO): NO